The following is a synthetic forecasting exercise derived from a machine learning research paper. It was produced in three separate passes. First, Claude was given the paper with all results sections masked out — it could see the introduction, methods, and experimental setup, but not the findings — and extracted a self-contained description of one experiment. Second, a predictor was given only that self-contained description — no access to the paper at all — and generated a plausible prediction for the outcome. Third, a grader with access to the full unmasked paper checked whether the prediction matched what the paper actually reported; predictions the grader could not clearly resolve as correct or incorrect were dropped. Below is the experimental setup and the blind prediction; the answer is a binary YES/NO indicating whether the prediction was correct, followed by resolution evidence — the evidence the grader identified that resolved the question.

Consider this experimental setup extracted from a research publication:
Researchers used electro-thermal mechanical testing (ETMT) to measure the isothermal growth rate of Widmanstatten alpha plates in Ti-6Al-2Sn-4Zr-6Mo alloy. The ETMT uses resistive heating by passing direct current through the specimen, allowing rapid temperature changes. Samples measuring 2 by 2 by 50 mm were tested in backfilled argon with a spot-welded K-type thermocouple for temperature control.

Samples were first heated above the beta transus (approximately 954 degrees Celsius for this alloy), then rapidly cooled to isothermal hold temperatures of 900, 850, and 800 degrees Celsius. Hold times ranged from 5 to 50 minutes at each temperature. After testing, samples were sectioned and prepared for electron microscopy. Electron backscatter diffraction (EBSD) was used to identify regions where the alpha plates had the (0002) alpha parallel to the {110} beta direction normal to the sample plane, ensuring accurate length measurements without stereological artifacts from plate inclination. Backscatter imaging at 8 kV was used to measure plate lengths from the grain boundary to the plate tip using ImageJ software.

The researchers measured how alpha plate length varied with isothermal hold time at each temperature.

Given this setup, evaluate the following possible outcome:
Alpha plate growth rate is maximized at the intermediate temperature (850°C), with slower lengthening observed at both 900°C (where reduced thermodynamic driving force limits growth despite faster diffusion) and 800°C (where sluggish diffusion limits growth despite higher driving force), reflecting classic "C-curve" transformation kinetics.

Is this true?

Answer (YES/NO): NO